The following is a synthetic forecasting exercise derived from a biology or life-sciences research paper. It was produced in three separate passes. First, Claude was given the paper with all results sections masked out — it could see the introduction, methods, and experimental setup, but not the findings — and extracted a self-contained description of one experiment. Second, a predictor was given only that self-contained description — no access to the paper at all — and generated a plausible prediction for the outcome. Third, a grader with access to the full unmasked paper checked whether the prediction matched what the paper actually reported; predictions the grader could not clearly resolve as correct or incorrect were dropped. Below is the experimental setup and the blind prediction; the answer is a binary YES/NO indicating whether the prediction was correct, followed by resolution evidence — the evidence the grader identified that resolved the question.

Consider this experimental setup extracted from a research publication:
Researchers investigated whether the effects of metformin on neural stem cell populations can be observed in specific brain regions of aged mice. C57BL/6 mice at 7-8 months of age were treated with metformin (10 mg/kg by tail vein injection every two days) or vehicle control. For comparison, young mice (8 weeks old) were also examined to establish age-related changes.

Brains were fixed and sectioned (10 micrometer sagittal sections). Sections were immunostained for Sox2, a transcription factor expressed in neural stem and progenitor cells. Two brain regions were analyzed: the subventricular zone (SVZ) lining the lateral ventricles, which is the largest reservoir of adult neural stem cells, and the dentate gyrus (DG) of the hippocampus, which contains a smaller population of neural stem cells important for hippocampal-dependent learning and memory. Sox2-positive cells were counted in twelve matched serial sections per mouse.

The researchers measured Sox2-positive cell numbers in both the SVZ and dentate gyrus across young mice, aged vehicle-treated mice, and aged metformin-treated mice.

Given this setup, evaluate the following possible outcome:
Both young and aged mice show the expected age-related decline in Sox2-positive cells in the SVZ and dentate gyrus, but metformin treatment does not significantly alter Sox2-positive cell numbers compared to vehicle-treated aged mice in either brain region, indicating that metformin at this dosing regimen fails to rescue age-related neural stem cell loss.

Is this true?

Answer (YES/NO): NO